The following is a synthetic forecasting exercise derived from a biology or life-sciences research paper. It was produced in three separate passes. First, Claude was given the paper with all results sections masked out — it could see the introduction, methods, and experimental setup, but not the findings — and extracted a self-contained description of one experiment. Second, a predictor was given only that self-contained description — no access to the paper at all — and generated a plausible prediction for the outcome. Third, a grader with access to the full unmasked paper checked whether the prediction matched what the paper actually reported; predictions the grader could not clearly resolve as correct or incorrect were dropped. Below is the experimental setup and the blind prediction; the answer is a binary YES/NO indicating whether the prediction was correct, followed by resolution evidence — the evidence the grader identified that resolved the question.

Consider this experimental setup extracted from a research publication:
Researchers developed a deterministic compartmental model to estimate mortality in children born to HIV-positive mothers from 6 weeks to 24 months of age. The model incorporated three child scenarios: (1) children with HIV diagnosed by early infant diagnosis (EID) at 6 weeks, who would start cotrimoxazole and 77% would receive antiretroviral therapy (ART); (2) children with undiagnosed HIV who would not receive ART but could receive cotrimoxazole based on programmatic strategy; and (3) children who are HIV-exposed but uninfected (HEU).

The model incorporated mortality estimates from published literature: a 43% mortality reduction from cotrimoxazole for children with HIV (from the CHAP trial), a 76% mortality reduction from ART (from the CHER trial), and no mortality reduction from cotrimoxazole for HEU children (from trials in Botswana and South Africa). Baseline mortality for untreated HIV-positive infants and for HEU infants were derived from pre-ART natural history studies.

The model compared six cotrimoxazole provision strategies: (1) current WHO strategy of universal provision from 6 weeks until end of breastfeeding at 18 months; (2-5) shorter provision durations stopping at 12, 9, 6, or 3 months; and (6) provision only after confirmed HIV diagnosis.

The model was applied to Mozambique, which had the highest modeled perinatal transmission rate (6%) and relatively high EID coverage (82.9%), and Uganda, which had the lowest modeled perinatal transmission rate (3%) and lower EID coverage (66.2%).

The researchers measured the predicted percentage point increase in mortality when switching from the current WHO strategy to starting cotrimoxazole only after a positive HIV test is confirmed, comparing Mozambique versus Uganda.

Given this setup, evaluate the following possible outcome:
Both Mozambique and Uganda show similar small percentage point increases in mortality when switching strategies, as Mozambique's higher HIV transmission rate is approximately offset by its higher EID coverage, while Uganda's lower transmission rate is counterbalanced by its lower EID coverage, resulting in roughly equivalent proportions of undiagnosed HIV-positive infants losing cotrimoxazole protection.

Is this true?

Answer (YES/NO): NO